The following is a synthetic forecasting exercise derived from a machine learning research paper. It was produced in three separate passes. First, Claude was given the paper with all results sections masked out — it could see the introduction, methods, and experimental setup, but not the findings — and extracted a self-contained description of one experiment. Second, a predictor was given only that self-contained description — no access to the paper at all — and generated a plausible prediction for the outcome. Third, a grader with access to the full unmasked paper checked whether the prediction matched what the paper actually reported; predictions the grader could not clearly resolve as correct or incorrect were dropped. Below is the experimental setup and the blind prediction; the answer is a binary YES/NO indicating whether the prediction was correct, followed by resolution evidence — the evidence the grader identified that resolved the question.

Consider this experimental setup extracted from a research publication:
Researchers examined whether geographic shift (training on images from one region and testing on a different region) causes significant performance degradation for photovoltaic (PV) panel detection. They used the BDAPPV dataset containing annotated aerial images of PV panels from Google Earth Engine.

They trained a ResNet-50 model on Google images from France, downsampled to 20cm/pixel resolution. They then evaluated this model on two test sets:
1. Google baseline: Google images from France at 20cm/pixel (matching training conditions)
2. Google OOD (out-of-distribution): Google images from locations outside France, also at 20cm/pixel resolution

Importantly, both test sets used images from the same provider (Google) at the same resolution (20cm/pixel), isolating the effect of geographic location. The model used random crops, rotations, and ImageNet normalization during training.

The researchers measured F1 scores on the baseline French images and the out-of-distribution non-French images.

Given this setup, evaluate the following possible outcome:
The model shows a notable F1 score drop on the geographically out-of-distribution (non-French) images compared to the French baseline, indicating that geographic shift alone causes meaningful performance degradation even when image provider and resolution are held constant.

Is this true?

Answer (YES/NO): NO